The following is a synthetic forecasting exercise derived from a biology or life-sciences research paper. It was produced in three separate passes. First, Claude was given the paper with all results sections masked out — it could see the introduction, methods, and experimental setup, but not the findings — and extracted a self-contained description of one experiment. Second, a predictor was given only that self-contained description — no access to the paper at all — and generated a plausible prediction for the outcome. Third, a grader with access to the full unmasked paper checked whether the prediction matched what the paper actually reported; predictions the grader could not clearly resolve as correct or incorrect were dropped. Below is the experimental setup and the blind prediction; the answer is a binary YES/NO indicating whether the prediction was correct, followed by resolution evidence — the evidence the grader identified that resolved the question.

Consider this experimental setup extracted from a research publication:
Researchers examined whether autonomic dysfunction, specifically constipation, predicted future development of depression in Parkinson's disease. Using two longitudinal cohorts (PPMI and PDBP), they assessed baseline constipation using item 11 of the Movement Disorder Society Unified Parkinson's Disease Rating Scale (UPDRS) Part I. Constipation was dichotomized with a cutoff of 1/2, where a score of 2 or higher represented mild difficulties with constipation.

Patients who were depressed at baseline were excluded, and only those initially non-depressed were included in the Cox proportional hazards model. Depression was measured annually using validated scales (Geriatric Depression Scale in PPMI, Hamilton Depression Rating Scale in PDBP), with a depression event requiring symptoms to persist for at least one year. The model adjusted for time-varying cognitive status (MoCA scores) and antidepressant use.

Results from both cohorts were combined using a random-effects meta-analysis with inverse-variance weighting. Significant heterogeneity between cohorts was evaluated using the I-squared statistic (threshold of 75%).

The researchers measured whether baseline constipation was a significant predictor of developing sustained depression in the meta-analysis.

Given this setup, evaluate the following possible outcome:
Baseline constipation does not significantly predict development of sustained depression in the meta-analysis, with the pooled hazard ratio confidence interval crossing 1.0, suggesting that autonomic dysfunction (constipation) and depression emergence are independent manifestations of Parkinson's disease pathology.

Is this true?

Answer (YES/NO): NO